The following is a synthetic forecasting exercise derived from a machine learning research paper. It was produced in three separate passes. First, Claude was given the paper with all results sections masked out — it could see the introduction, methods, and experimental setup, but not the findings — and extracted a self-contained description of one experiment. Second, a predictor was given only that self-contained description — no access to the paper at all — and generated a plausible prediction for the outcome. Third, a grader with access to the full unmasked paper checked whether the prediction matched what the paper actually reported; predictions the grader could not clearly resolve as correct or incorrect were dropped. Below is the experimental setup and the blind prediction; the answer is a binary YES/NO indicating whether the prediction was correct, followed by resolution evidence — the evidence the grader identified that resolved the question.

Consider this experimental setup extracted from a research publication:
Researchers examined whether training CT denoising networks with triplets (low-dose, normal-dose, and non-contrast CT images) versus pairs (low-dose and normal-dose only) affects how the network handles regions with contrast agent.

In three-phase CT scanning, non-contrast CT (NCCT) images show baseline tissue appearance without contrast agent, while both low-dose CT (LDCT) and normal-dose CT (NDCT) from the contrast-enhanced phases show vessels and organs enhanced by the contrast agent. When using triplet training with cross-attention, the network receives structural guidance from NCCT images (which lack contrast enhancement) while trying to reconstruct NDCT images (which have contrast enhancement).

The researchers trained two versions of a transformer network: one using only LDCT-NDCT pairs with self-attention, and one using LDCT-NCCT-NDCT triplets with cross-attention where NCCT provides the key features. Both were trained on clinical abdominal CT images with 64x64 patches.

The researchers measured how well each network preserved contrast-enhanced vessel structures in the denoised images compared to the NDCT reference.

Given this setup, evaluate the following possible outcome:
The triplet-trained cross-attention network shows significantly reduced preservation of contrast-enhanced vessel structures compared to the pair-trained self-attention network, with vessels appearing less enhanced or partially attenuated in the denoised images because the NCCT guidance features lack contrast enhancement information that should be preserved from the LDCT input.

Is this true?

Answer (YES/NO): NO